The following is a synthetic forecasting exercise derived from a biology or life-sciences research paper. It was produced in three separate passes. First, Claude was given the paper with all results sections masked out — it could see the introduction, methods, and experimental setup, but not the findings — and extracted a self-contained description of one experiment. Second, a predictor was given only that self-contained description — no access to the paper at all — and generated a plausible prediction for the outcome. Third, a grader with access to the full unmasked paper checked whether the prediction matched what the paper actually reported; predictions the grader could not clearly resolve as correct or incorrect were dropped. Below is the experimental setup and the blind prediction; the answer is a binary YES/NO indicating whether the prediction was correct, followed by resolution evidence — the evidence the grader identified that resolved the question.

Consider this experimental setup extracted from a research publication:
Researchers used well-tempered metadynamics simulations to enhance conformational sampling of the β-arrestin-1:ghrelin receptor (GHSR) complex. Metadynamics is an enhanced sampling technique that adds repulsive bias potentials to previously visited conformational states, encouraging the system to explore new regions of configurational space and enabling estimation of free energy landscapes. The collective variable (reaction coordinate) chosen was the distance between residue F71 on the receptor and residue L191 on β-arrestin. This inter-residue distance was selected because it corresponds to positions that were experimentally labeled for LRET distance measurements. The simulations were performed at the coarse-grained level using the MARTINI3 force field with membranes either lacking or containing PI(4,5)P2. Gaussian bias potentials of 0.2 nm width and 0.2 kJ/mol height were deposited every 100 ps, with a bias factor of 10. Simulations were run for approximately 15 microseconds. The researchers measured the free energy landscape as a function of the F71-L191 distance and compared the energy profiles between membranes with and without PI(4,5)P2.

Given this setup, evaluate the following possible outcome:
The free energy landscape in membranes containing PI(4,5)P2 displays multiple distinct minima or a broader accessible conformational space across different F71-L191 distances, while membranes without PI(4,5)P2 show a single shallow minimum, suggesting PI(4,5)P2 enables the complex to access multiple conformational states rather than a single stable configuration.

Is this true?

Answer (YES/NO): NO